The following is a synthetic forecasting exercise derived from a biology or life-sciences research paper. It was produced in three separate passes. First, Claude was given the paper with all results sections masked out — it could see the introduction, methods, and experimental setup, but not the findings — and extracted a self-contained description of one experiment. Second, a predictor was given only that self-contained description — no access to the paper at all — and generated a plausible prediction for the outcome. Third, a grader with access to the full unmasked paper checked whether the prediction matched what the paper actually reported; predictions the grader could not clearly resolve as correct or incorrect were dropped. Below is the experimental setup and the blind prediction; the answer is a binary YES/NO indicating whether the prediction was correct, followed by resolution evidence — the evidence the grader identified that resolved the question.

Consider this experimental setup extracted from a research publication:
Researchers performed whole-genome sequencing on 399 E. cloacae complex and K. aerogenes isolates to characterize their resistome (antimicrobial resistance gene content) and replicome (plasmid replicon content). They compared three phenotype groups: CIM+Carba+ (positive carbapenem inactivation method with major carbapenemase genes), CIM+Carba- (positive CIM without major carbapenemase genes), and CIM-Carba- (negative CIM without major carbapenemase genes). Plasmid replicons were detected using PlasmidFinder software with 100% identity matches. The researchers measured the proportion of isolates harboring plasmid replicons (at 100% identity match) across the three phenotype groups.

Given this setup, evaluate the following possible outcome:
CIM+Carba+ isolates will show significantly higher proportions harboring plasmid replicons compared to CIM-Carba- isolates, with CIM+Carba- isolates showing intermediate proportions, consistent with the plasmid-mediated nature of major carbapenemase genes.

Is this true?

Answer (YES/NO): NO